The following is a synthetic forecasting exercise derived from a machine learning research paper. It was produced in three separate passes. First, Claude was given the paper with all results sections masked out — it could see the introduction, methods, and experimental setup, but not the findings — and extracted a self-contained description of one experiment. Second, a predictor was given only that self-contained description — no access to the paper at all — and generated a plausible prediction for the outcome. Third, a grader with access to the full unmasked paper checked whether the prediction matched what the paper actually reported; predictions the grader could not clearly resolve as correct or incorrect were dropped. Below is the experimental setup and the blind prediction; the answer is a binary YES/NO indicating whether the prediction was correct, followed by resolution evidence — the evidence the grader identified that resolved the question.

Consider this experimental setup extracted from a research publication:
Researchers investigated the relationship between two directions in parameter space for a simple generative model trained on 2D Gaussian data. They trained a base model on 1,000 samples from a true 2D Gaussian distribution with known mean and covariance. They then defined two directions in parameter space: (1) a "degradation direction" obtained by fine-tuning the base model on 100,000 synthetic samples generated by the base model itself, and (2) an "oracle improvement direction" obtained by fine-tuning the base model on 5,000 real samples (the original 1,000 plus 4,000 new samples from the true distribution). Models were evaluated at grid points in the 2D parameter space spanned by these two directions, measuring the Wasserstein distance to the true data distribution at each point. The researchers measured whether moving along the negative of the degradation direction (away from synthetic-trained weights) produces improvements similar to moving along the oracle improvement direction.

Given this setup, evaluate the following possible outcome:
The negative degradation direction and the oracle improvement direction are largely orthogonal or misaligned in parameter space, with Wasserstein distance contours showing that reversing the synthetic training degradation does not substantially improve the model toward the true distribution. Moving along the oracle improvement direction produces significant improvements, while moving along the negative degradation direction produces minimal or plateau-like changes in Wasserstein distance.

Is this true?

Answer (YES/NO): NO